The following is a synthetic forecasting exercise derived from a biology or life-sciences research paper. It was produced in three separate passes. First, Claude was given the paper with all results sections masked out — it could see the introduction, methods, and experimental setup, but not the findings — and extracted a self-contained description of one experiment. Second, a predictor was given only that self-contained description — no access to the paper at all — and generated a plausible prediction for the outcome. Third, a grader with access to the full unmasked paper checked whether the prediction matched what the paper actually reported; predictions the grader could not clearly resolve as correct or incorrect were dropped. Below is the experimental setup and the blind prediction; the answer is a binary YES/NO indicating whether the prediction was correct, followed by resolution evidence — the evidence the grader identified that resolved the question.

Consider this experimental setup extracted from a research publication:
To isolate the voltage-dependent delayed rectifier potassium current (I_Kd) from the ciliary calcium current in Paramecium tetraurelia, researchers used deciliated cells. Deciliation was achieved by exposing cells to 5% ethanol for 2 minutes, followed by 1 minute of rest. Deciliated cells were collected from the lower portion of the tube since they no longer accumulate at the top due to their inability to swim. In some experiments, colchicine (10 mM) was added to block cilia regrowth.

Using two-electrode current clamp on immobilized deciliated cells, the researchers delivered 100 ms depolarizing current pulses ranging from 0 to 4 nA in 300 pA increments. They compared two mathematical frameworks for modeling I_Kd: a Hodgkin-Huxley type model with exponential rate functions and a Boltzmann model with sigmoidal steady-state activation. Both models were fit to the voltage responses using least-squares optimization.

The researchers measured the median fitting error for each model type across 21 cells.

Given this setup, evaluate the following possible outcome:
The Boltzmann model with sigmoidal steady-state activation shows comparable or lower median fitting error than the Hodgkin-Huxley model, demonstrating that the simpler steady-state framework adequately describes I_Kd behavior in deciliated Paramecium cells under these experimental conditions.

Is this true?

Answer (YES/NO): YES